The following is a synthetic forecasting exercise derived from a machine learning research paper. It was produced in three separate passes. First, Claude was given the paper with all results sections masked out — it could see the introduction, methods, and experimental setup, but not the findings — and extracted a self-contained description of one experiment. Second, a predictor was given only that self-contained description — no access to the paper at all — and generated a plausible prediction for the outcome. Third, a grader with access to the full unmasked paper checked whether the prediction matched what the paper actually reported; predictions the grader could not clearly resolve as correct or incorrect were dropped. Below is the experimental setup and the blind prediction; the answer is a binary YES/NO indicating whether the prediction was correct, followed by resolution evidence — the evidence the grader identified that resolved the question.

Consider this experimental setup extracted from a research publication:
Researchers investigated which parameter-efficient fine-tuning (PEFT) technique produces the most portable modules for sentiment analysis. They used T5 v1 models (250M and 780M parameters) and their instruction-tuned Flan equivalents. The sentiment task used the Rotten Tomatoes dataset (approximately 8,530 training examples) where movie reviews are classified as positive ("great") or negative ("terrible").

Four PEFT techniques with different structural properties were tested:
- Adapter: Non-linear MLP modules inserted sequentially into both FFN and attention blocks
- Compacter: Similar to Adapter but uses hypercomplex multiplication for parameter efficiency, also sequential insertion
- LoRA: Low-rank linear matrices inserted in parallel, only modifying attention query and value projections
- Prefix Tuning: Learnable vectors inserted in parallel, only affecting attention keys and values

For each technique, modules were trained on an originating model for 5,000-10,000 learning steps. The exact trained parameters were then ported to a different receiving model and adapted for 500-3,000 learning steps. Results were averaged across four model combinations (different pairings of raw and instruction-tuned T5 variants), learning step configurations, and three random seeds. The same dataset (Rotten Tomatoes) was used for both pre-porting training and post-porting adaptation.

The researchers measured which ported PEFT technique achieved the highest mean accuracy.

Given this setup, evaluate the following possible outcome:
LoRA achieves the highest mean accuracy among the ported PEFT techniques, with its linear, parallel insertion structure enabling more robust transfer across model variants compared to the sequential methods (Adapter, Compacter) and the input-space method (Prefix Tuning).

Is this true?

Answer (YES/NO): NO